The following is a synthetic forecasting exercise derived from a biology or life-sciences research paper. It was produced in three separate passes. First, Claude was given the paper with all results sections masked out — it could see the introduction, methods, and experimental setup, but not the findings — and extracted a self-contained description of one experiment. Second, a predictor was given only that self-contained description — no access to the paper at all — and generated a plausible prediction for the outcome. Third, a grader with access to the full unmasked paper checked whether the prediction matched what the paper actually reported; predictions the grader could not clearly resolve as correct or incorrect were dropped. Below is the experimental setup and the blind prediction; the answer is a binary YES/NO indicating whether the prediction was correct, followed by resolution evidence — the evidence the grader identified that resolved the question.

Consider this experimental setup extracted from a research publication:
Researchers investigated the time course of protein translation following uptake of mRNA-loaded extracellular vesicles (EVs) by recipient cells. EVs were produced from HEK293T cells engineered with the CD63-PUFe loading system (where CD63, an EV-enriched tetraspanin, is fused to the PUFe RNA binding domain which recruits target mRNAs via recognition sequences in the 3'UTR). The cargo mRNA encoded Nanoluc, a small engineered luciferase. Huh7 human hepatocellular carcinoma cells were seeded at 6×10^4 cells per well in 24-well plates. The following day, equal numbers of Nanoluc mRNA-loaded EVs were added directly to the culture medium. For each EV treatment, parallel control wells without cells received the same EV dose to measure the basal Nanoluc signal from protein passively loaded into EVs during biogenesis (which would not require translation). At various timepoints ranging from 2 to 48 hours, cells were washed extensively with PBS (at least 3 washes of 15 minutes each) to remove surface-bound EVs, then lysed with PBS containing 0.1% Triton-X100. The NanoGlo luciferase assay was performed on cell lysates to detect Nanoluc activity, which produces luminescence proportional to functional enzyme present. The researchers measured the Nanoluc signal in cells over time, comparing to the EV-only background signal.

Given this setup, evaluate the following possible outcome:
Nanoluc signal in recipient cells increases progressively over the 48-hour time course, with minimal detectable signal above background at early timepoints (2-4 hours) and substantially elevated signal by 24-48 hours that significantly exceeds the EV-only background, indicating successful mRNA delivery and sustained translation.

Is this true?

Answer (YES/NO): YES